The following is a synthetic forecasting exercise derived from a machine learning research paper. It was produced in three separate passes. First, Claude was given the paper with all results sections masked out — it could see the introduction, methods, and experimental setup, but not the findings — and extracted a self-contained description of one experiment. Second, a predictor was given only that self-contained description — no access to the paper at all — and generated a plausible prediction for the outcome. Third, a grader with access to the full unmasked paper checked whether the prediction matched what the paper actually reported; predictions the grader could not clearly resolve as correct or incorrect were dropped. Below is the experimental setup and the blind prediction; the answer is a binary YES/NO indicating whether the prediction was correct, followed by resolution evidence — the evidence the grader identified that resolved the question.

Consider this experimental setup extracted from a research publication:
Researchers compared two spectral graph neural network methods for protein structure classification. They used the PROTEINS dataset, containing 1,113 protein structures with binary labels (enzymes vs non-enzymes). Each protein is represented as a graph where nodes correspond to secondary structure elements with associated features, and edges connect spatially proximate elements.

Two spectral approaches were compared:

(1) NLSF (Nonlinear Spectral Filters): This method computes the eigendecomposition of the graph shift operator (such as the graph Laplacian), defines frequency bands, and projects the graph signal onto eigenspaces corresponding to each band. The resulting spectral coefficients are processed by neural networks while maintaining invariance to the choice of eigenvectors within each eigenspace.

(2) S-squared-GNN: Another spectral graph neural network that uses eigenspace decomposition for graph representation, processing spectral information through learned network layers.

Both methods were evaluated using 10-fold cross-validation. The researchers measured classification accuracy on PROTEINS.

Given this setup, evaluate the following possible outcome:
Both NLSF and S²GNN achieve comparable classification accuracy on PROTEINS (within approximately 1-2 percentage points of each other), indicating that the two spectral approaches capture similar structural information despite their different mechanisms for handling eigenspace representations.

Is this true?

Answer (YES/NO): NO